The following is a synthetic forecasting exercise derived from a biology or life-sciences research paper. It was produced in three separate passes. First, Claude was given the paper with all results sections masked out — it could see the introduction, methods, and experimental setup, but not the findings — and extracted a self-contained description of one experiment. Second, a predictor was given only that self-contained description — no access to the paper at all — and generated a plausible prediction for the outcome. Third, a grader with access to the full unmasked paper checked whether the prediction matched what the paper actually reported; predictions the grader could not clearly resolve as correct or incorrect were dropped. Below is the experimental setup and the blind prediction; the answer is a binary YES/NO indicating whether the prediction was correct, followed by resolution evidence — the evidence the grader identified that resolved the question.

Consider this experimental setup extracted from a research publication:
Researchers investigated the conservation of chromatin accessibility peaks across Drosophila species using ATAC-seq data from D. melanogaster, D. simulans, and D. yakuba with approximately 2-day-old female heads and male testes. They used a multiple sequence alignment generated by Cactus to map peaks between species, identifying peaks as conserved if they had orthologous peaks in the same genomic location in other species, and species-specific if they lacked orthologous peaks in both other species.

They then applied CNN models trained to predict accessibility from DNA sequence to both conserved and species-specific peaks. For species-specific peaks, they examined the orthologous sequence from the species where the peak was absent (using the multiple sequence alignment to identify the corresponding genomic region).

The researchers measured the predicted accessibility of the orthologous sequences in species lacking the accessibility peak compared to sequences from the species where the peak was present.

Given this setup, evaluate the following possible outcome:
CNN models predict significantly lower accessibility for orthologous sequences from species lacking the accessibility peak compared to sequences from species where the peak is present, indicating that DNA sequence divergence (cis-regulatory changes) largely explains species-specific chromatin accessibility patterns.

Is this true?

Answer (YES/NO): NO